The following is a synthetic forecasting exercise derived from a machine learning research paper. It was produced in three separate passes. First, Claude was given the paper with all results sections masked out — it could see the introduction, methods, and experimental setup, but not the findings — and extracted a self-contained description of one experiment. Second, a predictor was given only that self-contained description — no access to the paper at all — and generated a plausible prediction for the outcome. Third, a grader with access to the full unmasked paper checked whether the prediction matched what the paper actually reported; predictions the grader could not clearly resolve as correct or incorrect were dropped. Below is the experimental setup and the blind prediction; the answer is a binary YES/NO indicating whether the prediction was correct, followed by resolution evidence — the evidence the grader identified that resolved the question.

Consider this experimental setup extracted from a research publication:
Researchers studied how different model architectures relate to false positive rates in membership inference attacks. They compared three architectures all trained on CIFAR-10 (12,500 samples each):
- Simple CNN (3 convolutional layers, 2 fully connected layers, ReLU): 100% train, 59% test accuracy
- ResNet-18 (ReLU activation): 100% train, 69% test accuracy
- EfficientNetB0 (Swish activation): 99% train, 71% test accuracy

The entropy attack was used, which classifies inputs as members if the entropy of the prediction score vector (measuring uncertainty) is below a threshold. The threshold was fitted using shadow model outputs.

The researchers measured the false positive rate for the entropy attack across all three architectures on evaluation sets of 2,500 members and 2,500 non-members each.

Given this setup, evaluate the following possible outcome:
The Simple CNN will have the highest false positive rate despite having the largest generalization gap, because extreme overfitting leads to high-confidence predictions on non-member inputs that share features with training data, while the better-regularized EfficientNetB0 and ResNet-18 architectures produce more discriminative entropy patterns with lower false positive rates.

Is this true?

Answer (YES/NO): NO